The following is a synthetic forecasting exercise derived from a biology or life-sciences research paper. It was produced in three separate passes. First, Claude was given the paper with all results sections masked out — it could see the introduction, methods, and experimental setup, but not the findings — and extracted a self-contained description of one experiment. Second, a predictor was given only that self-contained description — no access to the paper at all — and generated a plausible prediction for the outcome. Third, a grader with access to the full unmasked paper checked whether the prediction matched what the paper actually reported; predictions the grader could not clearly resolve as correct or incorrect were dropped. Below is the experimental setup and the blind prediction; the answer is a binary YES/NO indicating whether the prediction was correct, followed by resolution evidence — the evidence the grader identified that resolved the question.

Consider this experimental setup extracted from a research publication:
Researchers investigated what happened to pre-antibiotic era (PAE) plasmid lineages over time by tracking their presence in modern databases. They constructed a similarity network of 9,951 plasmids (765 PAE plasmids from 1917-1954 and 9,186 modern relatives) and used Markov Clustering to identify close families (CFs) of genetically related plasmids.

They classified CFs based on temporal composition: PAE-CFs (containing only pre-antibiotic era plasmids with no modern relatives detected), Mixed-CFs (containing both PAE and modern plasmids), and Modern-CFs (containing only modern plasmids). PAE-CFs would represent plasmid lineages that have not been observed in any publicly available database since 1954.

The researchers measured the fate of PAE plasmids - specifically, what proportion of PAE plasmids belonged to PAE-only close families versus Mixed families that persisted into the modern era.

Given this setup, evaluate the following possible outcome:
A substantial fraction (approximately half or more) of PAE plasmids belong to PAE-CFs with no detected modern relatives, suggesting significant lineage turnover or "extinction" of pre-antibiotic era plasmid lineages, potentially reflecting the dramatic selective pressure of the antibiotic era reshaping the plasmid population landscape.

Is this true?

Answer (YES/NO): NO